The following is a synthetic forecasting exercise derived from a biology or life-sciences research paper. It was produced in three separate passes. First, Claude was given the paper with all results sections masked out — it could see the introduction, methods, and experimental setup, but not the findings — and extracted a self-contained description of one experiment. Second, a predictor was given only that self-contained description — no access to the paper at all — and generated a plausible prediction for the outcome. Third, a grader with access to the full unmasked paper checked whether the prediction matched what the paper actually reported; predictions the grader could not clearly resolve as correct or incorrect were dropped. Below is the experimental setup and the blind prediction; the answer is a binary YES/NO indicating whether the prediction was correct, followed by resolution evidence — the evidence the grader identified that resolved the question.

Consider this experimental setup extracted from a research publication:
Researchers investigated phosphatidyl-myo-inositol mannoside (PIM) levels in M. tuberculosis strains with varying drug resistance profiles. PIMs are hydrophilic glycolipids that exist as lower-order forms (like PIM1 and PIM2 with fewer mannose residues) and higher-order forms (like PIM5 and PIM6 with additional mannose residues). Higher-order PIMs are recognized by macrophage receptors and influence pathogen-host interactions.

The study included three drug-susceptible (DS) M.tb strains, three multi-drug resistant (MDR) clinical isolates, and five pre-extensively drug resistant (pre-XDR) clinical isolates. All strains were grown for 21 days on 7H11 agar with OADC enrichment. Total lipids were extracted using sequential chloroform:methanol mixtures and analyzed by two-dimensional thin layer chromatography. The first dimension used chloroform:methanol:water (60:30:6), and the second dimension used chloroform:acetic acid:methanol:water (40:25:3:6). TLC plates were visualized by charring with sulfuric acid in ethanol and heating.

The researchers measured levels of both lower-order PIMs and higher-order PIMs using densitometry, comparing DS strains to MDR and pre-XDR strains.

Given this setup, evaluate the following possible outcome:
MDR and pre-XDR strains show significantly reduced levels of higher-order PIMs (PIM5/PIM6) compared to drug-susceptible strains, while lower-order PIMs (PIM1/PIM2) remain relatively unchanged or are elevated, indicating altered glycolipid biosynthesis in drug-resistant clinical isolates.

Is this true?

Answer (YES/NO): YES